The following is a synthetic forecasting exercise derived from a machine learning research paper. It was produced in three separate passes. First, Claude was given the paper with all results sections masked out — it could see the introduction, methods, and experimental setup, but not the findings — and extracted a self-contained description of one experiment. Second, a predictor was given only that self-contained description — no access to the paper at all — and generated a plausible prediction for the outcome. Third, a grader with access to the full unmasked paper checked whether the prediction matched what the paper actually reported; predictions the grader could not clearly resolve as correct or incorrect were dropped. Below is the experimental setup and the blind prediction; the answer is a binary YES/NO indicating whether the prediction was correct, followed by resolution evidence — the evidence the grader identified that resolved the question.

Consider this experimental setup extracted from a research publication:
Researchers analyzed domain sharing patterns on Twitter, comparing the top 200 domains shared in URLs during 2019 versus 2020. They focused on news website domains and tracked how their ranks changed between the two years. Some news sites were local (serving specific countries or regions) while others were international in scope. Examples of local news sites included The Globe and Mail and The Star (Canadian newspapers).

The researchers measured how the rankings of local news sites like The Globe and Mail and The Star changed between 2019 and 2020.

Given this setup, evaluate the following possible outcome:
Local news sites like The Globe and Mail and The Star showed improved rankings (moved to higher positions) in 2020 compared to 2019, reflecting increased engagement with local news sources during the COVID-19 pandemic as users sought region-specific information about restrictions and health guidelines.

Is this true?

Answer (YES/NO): NO